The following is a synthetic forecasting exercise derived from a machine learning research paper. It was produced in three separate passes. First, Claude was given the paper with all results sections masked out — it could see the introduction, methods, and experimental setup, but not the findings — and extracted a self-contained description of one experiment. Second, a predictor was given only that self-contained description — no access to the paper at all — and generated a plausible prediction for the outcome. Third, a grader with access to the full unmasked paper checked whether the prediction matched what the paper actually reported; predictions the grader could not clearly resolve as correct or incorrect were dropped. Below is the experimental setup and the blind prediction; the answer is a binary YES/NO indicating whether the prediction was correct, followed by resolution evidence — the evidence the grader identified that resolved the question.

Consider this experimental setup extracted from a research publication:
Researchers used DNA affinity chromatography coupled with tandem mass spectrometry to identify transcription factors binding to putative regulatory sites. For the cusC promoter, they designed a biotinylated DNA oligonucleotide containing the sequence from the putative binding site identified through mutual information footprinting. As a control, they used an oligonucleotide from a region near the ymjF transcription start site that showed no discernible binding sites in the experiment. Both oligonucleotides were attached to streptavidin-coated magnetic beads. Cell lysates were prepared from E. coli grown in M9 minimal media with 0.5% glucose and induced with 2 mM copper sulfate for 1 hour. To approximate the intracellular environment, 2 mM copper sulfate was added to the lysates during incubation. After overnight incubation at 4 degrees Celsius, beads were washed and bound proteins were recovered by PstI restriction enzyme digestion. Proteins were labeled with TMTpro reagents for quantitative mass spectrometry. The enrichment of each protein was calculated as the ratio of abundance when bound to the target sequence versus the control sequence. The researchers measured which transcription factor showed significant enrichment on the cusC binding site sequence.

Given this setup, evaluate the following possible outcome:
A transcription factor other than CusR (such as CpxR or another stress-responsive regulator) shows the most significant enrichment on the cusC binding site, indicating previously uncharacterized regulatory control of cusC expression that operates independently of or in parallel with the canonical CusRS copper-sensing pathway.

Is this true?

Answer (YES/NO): NO